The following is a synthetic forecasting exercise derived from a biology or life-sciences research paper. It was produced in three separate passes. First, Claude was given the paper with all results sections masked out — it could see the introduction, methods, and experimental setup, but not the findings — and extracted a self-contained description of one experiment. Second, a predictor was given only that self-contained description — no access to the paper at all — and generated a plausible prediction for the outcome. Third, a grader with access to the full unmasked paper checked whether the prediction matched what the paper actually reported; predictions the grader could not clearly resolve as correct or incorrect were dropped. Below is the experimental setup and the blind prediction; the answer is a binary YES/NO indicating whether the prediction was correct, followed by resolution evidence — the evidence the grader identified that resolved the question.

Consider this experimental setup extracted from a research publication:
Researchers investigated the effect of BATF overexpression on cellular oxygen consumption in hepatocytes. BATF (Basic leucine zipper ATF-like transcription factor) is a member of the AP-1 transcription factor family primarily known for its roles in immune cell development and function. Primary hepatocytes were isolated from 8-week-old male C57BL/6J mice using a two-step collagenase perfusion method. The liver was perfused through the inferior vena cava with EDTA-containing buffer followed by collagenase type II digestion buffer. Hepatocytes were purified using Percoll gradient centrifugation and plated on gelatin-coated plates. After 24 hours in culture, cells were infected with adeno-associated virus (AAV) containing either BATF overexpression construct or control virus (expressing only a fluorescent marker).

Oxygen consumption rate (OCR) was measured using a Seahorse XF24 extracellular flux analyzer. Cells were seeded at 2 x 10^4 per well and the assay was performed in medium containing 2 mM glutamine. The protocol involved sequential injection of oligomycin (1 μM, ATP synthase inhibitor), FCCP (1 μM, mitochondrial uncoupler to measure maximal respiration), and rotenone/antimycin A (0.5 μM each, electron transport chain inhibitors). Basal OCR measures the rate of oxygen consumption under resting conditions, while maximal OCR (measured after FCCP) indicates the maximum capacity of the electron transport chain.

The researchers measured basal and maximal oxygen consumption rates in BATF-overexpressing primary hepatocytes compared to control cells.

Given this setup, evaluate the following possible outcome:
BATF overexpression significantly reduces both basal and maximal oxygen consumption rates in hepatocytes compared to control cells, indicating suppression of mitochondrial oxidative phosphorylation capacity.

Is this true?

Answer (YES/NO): NO